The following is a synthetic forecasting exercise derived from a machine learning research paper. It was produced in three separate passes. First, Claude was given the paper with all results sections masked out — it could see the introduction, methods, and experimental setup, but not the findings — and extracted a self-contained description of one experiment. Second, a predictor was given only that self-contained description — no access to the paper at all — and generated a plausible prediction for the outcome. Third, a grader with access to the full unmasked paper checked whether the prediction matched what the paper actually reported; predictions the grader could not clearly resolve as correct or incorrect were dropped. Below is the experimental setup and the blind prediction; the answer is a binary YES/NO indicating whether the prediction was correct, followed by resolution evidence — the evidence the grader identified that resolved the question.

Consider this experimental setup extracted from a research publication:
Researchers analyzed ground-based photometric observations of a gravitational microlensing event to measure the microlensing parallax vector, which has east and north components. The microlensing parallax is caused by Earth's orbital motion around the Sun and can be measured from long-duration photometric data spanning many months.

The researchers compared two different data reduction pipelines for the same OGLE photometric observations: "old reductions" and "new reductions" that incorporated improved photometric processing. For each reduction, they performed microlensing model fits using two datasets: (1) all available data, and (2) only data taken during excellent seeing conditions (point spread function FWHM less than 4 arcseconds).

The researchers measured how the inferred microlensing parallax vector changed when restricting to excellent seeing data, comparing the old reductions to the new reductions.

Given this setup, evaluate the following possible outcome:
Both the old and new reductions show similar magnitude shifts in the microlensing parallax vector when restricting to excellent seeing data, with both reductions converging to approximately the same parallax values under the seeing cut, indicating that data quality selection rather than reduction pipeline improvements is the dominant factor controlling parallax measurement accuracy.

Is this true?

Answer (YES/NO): NO